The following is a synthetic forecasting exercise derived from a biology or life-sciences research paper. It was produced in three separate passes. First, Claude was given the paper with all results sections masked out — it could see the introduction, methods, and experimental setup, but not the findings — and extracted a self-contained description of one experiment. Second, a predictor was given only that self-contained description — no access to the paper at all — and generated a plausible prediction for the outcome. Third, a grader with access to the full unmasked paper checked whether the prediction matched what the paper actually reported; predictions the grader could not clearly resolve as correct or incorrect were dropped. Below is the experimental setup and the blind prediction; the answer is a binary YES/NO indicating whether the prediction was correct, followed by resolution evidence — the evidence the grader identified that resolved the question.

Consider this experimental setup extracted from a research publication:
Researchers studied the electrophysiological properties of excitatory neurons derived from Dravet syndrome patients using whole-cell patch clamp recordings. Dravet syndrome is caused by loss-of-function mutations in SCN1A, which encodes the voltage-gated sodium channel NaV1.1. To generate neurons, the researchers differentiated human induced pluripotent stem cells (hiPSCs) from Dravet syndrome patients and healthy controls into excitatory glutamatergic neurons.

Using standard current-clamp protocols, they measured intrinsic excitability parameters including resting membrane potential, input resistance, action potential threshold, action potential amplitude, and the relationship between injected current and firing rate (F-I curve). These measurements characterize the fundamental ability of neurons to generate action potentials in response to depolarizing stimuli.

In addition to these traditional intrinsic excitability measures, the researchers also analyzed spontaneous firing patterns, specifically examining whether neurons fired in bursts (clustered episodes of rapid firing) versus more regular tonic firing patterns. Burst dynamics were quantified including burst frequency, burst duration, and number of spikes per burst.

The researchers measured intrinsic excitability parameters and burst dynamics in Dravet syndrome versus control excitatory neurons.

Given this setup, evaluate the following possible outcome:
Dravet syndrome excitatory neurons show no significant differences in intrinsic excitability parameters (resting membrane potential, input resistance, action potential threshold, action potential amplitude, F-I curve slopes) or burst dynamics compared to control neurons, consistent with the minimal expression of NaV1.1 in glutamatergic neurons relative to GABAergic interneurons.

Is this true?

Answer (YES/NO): NO